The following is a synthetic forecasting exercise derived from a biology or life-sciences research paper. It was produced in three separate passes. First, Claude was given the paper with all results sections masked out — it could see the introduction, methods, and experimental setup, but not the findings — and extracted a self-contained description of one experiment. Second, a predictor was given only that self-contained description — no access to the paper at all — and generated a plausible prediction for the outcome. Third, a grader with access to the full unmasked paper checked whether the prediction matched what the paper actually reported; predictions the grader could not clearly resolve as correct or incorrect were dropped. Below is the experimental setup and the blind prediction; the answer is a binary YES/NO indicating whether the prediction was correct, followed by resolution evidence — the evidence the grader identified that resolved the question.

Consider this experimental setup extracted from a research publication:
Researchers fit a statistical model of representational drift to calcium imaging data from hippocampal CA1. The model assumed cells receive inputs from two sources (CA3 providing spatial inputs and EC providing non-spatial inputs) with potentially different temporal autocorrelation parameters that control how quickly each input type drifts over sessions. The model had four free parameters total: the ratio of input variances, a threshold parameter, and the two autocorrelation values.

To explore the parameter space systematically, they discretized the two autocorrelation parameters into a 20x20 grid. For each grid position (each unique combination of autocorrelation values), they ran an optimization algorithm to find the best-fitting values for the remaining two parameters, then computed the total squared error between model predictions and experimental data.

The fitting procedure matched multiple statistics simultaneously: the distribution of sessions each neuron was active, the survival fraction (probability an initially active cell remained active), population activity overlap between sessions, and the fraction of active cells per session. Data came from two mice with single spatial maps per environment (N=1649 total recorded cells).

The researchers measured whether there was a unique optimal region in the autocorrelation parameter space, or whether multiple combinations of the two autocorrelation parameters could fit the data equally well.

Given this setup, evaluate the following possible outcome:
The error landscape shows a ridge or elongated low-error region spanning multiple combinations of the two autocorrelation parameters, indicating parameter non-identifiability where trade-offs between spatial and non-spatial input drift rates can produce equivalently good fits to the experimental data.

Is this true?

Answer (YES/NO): NO